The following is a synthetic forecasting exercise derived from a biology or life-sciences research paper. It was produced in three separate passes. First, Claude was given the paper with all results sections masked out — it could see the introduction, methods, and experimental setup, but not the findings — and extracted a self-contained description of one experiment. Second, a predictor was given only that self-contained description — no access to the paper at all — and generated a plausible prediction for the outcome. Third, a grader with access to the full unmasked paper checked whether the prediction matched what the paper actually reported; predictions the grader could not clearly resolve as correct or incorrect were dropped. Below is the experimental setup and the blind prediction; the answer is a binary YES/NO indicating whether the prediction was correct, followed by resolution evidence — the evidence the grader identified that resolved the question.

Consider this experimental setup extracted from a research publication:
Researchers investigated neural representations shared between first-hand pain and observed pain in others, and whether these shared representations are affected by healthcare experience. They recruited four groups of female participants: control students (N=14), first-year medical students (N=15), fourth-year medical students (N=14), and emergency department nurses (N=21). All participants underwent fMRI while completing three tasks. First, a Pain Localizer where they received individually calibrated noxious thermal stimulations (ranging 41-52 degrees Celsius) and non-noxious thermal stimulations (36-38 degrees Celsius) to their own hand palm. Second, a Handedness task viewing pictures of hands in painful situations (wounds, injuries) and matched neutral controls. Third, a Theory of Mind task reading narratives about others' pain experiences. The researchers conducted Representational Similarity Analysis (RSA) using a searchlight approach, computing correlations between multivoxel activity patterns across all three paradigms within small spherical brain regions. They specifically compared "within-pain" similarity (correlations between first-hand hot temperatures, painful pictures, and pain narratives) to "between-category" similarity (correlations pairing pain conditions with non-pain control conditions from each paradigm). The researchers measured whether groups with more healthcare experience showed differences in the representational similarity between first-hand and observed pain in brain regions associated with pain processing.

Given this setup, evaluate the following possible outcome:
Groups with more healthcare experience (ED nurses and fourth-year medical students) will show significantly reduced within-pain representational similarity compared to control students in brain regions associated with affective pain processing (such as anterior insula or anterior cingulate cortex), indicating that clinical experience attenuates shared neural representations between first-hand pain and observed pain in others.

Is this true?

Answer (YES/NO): NO